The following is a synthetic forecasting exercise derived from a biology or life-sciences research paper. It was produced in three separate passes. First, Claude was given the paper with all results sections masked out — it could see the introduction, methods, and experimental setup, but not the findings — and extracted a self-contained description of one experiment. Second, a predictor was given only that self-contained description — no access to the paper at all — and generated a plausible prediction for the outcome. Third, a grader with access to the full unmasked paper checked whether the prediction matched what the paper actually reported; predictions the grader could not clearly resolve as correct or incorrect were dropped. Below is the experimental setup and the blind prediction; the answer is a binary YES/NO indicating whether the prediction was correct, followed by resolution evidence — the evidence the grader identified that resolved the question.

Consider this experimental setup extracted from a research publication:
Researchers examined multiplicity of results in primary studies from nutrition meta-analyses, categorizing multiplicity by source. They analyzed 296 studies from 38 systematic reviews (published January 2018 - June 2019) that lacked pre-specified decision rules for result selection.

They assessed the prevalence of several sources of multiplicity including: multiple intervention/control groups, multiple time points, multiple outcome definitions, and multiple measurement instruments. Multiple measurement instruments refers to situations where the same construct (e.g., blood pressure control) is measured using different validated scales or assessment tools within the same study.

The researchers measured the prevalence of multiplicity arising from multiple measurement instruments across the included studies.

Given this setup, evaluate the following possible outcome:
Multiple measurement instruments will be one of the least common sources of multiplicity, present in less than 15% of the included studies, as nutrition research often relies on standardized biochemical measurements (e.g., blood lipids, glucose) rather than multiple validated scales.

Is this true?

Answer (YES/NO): YES